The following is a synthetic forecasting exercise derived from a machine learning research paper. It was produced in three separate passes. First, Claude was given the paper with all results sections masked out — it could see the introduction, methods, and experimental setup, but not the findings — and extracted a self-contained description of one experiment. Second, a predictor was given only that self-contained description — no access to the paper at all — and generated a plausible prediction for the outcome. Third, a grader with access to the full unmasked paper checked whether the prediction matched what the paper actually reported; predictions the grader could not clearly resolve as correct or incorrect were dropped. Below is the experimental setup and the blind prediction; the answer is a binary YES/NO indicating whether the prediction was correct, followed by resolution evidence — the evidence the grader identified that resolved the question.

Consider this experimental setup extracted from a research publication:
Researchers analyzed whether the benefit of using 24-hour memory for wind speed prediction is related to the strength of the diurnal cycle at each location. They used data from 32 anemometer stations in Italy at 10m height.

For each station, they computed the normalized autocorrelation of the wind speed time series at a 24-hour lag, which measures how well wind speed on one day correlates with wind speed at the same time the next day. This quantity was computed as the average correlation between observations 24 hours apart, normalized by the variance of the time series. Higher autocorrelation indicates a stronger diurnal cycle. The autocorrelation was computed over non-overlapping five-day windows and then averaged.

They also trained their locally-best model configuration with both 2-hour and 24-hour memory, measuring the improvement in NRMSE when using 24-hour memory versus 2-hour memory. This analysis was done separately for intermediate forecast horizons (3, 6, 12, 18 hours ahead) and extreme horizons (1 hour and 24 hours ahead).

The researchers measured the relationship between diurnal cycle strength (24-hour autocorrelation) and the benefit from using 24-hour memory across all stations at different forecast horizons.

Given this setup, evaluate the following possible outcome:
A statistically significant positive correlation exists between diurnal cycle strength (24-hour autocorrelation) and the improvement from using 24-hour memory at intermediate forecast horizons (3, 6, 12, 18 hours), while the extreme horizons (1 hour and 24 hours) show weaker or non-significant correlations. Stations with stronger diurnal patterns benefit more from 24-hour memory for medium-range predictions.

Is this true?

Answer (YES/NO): YES